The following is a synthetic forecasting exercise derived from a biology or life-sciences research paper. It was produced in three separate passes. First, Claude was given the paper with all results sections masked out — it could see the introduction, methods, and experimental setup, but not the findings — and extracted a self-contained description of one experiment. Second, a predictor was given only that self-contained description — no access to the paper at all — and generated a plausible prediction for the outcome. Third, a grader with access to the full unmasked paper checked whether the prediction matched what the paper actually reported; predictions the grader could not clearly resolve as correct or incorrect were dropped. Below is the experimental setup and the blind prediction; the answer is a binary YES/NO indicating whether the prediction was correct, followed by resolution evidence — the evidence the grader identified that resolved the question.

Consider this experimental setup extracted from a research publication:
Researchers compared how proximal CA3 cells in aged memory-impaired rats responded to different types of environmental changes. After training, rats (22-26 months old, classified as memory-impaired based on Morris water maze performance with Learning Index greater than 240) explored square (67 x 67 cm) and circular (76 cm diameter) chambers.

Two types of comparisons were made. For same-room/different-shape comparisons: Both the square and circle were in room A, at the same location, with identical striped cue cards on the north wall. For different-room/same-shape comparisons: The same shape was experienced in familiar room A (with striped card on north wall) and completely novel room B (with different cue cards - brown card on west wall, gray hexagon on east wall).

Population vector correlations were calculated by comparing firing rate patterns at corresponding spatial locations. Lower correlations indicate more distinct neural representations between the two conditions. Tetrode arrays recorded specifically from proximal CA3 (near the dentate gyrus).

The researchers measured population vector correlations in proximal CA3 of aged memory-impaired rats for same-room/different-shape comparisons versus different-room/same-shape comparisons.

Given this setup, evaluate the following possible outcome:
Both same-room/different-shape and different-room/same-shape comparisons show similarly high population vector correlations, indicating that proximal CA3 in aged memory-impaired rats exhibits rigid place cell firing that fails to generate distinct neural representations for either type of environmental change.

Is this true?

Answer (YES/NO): NO